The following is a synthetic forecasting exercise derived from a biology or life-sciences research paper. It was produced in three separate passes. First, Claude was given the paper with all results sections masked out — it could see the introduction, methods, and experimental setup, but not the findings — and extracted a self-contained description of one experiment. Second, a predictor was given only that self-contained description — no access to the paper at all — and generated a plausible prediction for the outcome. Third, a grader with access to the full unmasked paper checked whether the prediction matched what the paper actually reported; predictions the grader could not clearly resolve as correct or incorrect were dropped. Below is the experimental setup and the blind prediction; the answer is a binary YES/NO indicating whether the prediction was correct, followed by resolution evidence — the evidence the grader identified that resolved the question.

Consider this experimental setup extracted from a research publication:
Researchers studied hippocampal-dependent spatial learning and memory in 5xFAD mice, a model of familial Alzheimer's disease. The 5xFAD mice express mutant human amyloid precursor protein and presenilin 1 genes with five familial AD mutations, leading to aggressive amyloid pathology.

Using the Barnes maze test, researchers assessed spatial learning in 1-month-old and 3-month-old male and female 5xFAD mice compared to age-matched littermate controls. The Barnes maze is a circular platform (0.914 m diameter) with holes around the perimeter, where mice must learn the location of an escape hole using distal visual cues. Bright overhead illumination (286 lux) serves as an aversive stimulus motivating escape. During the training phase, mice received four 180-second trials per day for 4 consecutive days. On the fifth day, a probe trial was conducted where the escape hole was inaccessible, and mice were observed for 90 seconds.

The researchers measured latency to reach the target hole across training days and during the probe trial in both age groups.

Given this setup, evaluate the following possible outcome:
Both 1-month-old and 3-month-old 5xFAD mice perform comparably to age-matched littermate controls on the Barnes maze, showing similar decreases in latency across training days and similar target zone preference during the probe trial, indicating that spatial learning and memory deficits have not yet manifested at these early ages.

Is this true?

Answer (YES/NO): NO